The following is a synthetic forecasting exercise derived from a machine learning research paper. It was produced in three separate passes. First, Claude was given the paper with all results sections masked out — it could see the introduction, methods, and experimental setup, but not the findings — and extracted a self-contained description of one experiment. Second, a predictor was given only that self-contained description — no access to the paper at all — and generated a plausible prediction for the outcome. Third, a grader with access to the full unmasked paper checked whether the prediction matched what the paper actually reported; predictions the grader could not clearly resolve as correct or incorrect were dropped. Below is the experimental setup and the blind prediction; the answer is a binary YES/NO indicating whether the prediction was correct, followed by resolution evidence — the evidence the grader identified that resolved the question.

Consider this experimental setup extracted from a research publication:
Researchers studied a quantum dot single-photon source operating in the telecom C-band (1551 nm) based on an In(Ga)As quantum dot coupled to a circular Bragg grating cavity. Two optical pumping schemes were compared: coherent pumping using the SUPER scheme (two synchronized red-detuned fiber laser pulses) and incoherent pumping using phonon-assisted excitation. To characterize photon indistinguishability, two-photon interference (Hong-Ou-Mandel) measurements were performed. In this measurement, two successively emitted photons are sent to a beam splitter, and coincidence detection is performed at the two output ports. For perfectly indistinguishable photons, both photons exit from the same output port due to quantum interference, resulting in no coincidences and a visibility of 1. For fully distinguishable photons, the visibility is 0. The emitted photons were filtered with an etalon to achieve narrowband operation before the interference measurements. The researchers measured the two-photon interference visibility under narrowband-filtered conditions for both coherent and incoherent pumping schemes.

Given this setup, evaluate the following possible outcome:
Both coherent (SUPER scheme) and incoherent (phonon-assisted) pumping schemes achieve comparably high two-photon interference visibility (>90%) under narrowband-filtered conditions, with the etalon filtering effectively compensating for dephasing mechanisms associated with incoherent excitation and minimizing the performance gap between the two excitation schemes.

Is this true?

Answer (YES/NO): NO